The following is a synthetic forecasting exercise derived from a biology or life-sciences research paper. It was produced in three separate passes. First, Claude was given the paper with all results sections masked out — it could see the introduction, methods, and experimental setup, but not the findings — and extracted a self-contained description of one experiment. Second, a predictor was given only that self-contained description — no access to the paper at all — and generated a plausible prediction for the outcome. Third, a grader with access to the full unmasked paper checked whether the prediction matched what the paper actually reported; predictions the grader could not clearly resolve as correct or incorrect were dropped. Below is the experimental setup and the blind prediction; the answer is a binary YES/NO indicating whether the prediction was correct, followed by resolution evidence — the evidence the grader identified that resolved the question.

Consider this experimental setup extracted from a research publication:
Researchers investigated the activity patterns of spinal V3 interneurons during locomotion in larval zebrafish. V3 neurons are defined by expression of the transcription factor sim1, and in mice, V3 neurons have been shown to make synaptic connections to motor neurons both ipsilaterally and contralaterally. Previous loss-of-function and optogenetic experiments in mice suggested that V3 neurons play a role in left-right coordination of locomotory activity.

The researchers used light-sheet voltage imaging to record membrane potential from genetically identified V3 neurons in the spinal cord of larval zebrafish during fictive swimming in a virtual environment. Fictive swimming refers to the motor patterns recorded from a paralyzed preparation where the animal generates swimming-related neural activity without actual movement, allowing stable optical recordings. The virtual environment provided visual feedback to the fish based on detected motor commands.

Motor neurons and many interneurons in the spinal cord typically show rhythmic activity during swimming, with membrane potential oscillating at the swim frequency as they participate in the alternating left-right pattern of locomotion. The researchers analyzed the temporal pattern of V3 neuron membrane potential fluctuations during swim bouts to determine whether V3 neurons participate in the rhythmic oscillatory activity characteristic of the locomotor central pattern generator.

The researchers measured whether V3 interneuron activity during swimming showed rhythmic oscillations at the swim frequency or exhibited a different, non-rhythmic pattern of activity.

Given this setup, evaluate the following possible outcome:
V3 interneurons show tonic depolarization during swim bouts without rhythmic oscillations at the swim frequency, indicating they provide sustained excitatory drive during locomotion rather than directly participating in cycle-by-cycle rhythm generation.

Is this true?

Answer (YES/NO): YES